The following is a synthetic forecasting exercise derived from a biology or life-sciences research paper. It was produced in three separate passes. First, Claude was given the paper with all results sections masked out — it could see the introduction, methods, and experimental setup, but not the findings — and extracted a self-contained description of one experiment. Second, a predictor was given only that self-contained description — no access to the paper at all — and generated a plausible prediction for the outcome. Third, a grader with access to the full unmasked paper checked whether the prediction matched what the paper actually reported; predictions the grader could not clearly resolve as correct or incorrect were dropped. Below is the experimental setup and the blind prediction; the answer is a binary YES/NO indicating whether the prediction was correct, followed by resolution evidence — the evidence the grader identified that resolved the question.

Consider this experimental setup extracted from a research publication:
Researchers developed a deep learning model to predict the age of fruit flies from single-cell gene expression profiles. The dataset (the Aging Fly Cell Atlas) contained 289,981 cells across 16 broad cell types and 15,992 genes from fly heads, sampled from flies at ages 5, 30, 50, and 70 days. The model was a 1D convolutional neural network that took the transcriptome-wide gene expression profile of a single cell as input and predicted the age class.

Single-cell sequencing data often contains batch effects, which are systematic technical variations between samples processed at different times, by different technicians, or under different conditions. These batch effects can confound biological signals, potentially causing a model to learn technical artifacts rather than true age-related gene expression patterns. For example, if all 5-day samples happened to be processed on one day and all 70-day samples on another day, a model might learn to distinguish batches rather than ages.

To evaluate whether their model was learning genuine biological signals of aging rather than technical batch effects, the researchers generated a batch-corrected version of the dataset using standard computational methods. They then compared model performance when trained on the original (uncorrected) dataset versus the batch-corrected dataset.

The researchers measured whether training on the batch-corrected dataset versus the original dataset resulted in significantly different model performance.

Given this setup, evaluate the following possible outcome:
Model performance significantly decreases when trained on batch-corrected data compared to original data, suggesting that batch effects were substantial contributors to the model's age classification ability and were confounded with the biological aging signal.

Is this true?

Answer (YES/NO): NO